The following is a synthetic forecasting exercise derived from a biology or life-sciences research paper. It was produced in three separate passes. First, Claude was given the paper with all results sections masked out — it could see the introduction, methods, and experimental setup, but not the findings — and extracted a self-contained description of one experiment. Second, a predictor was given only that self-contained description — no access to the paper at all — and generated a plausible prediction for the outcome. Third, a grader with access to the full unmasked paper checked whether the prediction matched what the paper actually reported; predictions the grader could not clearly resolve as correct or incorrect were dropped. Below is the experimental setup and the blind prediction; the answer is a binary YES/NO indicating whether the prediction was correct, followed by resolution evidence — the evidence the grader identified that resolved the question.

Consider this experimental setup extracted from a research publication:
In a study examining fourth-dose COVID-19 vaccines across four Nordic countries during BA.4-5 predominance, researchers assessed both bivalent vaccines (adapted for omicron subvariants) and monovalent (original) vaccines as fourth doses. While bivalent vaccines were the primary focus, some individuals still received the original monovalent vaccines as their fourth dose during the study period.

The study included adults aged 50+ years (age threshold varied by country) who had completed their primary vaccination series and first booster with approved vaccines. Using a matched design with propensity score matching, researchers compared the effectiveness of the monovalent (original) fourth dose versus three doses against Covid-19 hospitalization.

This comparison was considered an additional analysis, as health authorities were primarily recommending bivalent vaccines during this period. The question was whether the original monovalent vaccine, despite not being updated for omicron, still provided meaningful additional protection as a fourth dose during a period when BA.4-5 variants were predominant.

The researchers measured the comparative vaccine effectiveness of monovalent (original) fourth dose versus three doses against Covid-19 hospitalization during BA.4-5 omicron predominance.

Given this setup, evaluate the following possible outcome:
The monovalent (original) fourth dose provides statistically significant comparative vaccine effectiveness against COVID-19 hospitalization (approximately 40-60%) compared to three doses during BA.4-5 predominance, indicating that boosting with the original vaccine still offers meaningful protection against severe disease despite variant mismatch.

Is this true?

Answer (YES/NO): NO